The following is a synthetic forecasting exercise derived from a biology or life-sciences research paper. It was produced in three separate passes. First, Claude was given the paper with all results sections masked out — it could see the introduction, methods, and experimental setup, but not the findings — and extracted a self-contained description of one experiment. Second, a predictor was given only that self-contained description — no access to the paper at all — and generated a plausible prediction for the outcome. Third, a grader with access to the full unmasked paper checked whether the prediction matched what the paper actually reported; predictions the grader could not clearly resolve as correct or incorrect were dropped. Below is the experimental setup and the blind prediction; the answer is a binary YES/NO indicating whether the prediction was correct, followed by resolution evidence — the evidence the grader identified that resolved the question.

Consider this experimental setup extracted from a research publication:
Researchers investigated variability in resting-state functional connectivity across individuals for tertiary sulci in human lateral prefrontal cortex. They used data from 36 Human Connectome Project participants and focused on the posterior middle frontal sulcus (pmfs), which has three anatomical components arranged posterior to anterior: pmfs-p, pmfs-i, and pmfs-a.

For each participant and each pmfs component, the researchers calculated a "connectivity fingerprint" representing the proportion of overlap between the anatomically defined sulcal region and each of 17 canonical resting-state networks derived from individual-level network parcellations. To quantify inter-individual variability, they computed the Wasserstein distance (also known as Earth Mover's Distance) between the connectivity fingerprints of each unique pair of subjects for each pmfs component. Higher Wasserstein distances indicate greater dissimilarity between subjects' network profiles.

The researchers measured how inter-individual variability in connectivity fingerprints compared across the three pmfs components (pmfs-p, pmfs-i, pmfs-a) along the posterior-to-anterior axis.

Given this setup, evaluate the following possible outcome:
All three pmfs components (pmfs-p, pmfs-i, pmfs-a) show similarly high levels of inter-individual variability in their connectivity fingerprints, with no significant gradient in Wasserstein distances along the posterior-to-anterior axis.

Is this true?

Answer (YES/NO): NO